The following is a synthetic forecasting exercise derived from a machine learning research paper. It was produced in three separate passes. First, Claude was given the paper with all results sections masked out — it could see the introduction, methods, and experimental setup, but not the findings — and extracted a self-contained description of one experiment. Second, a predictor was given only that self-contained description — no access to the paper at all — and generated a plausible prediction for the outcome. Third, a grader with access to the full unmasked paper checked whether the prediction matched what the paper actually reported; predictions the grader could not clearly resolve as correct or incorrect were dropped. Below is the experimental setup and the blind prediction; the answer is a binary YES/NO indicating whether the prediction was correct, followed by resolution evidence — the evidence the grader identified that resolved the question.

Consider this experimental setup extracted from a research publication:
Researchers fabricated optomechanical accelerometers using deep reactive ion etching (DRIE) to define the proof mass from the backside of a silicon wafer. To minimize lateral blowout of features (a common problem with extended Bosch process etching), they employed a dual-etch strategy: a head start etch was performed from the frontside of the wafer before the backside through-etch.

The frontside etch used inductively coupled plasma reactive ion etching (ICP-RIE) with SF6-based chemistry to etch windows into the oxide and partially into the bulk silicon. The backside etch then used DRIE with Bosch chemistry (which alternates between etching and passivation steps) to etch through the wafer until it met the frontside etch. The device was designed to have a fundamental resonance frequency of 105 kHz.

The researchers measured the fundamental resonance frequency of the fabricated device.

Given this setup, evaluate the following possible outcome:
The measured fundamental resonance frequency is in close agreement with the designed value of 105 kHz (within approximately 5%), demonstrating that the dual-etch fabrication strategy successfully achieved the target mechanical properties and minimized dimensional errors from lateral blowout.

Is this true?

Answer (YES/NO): NO